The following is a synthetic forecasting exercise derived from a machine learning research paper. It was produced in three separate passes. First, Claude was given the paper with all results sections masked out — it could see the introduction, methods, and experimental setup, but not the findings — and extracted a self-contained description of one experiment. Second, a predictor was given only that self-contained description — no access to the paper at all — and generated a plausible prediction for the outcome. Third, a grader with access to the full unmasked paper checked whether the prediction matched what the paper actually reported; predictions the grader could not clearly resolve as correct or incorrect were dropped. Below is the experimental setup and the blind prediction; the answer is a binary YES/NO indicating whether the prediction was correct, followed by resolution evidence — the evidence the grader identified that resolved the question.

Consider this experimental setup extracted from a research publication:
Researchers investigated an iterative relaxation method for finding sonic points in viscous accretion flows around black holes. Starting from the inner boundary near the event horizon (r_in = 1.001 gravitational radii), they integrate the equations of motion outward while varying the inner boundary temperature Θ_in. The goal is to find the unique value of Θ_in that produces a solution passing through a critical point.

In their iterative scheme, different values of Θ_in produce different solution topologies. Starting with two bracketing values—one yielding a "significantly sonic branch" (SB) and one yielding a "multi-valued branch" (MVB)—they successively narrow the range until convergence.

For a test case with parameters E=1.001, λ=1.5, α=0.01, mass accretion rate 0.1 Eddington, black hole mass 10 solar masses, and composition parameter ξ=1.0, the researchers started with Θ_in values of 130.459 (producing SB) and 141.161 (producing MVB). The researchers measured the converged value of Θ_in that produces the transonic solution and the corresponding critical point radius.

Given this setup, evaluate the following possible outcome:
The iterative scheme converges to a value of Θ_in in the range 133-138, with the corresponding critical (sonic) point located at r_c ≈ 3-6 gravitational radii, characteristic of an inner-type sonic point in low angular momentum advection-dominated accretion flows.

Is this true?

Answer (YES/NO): YES